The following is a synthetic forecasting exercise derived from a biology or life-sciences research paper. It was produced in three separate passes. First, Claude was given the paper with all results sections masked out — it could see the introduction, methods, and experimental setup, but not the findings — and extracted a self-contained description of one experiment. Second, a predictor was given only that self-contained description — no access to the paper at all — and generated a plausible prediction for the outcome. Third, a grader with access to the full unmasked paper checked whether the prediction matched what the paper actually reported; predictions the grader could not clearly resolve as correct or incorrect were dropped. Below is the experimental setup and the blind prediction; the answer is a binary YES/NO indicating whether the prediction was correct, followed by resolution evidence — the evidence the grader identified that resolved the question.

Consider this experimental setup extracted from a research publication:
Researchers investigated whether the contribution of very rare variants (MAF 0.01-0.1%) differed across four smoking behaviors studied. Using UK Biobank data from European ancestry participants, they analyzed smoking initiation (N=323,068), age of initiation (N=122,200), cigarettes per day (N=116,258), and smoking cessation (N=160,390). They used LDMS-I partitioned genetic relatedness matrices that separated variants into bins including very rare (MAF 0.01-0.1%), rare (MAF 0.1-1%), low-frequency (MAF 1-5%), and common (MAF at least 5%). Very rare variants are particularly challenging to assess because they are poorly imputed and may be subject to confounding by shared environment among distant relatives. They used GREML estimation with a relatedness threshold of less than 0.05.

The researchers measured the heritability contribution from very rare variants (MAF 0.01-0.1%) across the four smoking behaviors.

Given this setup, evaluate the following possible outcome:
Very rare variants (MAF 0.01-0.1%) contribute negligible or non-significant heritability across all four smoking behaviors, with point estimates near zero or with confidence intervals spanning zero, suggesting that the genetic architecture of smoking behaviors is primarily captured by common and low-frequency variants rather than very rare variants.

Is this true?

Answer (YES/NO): YES